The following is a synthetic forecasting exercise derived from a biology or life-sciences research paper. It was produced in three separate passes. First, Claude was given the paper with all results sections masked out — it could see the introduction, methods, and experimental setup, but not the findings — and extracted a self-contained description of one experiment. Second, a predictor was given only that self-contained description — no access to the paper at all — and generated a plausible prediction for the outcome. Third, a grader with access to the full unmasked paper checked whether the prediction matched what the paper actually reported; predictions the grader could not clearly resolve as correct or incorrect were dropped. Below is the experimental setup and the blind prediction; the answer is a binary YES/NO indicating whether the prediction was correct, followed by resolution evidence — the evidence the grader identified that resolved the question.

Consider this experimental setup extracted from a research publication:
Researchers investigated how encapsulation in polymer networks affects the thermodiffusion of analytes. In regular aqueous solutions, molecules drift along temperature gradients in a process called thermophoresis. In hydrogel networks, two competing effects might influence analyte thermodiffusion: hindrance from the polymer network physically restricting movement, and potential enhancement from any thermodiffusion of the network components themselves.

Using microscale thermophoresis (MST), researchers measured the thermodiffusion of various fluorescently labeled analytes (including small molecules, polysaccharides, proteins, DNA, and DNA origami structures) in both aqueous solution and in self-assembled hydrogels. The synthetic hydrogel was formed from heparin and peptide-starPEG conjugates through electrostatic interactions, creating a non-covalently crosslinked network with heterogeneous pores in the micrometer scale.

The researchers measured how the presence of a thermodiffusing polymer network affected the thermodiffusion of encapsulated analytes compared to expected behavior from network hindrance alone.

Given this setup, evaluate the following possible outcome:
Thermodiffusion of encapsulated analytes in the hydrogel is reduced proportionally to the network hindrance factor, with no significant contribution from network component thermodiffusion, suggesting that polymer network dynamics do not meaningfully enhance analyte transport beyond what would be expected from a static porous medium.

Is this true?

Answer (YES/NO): NO